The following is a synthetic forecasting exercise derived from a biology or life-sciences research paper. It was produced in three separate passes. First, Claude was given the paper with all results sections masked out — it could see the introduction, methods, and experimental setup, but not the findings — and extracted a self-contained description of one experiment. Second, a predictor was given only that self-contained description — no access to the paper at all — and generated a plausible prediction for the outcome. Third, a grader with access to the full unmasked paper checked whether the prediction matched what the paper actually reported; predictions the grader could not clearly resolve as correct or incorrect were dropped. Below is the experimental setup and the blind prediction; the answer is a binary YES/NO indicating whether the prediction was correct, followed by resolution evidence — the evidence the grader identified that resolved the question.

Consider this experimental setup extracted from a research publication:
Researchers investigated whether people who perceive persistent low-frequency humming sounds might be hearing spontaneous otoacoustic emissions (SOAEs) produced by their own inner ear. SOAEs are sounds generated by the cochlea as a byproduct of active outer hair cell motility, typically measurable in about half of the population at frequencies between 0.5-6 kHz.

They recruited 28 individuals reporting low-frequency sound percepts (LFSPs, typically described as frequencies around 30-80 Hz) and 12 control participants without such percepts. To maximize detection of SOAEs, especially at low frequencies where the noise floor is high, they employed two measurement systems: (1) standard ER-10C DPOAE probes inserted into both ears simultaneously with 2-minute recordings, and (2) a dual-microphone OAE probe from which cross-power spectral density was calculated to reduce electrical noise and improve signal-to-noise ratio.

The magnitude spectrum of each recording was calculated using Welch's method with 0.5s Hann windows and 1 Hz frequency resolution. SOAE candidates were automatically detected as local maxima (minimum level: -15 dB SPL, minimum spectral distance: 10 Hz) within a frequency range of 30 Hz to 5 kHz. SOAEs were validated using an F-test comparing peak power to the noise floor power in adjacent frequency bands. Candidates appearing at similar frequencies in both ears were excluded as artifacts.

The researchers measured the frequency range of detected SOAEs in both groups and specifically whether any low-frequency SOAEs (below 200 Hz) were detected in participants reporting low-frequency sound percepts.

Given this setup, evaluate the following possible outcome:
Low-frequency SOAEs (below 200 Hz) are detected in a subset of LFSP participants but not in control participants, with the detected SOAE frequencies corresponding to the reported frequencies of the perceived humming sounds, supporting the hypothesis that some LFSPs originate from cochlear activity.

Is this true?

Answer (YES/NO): NO